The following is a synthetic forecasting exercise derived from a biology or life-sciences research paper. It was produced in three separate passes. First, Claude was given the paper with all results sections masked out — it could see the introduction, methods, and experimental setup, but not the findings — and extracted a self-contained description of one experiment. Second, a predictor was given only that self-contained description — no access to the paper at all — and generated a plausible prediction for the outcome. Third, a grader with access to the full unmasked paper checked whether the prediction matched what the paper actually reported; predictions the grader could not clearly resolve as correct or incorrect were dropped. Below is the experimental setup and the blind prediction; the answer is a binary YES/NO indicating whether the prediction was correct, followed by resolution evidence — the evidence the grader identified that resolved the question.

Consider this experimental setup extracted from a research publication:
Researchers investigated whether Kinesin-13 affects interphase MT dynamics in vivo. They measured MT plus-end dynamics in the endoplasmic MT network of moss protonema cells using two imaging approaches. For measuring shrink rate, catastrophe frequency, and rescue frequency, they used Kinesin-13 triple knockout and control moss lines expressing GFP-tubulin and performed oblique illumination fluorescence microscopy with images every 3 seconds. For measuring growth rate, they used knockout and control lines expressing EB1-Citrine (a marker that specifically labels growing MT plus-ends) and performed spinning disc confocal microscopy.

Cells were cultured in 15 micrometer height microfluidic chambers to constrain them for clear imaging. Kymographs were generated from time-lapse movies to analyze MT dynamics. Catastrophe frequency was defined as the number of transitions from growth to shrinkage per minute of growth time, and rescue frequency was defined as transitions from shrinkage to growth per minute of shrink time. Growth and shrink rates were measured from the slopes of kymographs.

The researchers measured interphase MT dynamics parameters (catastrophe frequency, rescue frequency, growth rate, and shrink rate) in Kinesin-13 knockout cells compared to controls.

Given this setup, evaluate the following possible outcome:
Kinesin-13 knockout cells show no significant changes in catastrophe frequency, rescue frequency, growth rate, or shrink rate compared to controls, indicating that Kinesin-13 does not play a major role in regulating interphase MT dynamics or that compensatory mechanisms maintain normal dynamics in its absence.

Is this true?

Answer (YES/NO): NO